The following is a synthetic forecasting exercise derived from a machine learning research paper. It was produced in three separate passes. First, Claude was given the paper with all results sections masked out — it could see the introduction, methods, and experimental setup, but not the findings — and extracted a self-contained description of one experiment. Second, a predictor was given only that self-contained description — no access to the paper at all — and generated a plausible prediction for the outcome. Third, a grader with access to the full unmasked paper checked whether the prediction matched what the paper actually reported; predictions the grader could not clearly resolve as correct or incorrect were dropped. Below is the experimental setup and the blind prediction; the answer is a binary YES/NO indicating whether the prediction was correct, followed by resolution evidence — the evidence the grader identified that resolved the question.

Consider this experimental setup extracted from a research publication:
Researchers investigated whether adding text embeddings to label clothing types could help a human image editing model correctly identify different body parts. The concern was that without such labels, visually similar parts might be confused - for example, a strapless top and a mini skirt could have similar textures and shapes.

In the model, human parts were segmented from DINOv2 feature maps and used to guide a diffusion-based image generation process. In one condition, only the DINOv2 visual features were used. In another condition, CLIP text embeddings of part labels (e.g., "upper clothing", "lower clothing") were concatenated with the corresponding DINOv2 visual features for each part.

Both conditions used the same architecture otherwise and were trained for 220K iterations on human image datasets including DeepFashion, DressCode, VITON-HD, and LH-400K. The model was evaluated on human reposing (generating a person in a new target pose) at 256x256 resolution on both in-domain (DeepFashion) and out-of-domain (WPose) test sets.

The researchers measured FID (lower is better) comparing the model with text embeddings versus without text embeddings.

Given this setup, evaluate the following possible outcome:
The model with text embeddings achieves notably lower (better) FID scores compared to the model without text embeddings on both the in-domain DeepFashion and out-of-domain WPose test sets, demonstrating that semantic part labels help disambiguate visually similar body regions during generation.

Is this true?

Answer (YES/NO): NO